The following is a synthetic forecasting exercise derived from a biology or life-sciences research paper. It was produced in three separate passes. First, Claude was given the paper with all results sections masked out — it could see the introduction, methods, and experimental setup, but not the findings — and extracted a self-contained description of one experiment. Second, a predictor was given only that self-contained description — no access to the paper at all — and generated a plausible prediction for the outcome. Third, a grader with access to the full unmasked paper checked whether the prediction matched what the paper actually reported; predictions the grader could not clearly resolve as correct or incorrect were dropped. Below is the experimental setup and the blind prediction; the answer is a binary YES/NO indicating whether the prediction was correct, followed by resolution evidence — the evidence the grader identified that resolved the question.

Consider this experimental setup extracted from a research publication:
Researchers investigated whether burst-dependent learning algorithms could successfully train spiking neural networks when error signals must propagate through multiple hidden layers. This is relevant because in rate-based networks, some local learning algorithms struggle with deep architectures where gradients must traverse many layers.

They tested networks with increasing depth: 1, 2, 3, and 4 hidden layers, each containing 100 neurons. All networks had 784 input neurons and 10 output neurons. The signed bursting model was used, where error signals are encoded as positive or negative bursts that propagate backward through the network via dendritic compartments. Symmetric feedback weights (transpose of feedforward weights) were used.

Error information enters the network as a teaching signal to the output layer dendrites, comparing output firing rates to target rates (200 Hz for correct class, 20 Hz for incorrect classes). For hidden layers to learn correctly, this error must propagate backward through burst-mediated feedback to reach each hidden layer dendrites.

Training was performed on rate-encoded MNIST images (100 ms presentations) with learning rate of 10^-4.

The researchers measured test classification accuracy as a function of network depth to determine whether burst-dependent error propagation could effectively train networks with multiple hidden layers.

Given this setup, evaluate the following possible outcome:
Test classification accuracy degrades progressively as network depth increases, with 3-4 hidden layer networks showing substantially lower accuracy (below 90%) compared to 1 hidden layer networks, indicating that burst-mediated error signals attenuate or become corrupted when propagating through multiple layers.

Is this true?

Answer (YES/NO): NO